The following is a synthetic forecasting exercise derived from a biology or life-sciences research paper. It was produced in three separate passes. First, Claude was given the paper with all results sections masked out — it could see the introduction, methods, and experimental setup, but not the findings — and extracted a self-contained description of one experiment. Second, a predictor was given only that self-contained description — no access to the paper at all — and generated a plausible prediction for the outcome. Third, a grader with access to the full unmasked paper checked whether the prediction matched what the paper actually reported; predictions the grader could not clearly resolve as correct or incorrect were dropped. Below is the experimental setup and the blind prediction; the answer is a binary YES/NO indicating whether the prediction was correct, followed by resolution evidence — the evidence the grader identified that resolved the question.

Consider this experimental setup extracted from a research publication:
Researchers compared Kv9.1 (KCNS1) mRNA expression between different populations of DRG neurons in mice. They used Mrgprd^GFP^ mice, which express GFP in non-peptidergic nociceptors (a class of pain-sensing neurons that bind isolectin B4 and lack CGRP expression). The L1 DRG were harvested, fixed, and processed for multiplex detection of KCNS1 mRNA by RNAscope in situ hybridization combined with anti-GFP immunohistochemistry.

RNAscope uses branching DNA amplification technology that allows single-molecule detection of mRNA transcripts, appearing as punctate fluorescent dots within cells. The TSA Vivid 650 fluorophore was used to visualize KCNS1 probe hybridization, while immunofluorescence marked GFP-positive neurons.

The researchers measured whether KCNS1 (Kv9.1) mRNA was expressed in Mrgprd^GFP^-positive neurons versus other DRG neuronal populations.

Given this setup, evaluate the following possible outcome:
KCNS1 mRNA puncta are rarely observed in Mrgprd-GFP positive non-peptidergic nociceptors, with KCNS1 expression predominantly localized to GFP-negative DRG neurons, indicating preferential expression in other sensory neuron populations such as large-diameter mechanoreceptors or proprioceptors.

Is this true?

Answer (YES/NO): NO